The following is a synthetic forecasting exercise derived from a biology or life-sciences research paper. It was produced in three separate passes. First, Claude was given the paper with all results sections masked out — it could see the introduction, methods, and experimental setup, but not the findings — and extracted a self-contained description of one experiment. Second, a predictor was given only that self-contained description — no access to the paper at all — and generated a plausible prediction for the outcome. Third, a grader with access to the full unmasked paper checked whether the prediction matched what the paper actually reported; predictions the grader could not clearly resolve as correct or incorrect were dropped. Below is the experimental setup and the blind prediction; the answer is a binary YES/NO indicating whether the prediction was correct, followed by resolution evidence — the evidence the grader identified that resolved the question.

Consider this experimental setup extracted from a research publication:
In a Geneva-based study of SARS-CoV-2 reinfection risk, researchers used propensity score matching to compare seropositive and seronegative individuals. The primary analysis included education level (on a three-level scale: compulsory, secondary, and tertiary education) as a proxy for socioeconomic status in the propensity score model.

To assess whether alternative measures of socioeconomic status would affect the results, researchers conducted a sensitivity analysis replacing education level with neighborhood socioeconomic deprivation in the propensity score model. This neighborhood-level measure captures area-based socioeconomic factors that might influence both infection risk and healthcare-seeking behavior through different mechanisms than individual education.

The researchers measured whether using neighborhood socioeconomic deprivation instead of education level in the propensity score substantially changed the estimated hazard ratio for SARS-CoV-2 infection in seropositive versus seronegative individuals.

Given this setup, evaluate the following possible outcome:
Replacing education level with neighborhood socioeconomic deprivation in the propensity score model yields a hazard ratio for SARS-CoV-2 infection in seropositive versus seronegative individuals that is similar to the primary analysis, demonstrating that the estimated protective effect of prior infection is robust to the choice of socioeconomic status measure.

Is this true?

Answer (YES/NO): YES